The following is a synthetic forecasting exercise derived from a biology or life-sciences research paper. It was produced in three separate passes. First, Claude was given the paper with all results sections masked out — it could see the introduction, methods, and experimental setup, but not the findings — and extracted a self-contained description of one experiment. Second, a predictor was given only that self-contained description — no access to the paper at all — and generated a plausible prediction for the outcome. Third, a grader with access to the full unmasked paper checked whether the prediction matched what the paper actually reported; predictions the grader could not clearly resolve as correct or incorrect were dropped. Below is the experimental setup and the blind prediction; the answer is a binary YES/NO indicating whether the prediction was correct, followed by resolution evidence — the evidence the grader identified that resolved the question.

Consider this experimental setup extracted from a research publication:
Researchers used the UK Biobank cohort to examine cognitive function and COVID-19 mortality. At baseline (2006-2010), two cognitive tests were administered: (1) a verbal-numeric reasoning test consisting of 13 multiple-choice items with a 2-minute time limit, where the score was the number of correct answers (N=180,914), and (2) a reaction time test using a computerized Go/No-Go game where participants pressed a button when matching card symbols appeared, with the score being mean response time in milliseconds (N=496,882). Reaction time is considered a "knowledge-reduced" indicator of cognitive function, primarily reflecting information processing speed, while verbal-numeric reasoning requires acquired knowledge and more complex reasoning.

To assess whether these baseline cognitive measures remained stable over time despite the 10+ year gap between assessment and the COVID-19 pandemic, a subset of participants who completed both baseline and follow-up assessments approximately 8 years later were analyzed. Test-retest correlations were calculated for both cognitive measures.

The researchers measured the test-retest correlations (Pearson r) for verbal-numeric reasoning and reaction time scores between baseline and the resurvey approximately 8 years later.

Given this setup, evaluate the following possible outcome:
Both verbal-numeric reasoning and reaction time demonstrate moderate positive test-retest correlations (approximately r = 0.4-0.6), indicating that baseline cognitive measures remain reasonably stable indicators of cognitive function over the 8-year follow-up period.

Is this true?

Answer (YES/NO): NO